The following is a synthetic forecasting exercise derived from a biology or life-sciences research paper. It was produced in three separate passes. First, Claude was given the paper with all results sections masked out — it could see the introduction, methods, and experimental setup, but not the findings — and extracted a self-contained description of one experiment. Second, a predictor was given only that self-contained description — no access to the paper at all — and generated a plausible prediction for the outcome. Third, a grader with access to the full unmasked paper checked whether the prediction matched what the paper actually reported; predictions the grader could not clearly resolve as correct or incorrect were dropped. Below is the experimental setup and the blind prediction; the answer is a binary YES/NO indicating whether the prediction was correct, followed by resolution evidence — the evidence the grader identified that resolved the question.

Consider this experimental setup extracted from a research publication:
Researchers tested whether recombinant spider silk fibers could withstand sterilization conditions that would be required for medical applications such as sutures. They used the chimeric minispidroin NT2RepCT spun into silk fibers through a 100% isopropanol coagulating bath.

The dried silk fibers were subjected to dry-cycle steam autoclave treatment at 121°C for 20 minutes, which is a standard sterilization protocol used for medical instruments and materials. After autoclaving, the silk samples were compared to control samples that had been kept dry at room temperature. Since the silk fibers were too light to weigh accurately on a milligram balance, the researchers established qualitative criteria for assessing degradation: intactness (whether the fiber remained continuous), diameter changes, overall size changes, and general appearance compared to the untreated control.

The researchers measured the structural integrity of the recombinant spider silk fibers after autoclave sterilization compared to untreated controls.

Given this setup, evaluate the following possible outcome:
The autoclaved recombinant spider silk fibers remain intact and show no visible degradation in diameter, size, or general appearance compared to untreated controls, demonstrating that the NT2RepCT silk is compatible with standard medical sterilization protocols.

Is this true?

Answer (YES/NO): YES